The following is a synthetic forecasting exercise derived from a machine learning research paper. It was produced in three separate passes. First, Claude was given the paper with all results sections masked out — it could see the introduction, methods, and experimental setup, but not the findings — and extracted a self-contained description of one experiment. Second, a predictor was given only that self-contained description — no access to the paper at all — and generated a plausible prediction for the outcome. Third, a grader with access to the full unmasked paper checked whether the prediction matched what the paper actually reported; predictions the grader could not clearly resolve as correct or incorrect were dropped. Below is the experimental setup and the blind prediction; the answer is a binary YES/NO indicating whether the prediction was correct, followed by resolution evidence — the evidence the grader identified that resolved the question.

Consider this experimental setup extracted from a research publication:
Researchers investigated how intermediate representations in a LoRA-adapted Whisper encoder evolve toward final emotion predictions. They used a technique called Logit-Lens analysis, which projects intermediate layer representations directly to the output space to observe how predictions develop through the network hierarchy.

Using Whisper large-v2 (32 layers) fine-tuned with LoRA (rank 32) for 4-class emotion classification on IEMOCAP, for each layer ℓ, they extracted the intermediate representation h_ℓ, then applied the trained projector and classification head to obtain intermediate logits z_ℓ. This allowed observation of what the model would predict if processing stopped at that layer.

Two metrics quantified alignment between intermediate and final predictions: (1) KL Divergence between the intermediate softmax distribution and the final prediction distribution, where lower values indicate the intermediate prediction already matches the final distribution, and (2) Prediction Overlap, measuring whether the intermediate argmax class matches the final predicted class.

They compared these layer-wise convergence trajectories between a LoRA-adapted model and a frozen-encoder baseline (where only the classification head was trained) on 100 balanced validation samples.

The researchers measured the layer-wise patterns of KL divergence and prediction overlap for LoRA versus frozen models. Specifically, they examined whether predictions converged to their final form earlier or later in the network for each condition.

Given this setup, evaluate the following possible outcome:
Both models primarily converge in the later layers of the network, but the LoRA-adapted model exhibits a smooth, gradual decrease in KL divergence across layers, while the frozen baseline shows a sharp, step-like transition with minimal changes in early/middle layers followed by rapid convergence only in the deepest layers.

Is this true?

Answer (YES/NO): NO